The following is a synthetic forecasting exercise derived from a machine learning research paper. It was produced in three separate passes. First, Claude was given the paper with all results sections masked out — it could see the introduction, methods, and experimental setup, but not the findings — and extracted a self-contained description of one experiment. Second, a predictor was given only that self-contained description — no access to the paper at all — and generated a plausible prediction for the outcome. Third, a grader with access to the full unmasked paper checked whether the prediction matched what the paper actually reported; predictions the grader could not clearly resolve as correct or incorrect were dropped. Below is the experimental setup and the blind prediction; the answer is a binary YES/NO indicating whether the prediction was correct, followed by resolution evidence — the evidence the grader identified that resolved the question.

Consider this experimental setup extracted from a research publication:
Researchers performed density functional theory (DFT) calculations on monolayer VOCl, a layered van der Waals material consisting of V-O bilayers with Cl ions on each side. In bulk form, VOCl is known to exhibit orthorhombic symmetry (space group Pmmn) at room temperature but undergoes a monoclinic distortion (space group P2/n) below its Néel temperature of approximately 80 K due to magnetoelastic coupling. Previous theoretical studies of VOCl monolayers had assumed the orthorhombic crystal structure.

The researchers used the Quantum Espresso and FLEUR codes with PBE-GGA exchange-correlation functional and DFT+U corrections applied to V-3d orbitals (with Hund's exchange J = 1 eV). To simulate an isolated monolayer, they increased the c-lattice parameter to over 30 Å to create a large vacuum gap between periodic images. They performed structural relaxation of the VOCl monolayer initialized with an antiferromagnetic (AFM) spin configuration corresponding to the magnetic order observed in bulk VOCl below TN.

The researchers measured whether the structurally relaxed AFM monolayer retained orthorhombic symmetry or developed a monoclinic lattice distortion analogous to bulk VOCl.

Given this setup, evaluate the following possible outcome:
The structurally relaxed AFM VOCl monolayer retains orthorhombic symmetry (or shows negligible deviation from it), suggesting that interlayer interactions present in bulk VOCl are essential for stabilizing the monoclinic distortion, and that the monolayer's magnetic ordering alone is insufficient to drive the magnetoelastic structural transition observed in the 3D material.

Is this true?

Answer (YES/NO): NO